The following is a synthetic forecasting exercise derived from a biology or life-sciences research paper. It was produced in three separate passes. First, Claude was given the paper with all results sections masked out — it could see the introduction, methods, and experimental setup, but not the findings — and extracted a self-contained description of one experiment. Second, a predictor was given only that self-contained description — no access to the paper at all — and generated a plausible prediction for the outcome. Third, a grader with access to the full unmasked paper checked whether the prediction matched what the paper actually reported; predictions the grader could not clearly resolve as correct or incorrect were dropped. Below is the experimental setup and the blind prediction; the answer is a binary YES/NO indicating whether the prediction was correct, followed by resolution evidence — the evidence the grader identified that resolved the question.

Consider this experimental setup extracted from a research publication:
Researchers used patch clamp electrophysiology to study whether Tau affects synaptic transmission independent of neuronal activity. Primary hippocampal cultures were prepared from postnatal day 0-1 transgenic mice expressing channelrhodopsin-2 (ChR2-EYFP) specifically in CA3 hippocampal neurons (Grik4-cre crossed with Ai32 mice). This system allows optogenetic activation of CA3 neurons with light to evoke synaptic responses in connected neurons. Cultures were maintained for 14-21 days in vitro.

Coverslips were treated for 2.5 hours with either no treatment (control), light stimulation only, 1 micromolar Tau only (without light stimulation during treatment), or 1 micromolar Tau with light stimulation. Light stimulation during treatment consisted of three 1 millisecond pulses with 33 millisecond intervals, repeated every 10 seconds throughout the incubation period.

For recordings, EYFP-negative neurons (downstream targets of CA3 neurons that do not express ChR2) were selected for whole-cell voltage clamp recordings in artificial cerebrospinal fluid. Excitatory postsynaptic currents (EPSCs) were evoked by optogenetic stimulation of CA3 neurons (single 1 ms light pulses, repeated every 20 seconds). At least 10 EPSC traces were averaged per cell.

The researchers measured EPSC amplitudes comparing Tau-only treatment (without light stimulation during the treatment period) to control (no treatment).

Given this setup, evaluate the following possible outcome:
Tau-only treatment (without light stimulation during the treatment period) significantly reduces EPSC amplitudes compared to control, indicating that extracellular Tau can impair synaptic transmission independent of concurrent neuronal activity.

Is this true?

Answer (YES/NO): NO